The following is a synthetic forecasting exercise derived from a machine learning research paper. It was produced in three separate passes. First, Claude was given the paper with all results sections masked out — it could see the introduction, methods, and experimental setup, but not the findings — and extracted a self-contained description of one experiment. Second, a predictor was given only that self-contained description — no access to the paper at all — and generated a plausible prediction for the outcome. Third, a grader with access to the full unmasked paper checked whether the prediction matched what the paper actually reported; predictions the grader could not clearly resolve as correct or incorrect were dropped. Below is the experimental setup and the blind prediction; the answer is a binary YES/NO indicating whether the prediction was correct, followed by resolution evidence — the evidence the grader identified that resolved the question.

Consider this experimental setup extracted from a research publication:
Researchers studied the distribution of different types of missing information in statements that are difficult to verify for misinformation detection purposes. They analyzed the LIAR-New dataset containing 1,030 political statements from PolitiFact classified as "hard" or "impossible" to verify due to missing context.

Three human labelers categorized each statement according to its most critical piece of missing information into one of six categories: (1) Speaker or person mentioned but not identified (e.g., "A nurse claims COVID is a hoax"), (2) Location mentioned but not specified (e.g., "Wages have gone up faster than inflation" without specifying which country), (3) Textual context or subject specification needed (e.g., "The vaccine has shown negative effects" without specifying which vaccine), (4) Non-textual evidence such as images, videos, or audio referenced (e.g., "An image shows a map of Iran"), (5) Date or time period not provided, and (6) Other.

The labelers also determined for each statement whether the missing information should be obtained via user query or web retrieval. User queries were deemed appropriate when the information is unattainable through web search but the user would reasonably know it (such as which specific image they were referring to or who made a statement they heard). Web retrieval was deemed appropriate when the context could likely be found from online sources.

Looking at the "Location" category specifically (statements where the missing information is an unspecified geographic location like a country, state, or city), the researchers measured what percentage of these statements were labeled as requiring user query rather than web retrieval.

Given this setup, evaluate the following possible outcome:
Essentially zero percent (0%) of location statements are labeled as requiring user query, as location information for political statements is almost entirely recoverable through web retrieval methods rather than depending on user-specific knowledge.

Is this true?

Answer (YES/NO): NO